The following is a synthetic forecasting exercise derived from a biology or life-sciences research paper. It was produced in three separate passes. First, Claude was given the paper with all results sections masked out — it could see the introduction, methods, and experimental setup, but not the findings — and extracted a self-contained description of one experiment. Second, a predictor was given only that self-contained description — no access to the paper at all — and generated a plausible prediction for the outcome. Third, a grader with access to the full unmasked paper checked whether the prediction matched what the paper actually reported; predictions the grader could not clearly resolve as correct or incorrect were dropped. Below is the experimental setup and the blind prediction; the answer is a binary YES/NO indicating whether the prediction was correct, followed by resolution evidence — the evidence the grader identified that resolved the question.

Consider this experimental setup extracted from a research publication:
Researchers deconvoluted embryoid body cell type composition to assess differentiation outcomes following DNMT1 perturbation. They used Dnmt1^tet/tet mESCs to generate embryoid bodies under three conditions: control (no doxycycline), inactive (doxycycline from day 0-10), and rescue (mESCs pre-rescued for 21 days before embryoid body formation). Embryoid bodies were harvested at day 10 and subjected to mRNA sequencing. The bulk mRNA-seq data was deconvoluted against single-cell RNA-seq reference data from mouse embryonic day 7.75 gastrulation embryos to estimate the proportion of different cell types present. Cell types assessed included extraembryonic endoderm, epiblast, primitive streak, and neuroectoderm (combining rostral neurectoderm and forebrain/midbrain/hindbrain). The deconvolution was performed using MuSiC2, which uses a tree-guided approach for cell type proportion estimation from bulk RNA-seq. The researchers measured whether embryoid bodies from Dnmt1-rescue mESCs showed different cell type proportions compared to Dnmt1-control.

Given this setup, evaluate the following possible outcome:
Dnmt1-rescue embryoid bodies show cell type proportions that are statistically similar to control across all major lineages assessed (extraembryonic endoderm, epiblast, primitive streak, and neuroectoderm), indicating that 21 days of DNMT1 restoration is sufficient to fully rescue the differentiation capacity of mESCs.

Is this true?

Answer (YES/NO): NO